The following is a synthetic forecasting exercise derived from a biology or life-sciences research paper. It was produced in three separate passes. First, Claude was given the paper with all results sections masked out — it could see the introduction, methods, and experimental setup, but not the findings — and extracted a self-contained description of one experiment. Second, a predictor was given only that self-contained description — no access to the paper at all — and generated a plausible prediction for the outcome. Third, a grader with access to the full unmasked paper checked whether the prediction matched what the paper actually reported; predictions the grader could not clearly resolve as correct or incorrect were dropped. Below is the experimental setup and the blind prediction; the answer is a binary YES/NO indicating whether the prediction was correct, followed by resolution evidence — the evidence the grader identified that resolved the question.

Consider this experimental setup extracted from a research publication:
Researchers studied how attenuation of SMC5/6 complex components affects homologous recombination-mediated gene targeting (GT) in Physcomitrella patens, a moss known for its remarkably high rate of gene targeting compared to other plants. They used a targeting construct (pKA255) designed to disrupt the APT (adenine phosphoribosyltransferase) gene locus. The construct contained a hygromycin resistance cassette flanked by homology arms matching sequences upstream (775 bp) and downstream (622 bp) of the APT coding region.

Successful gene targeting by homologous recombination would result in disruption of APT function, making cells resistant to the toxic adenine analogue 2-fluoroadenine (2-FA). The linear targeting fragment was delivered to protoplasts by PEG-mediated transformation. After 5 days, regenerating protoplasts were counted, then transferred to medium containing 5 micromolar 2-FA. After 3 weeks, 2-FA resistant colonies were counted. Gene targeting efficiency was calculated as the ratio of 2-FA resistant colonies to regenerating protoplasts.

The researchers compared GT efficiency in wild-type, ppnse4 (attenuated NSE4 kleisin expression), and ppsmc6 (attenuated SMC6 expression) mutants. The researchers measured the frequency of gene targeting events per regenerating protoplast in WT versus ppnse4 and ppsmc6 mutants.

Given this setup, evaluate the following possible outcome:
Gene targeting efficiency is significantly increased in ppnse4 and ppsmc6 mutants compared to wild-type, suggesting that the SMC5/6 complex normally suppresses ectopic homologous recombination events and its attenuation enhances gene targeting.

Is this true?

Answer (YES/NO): YES